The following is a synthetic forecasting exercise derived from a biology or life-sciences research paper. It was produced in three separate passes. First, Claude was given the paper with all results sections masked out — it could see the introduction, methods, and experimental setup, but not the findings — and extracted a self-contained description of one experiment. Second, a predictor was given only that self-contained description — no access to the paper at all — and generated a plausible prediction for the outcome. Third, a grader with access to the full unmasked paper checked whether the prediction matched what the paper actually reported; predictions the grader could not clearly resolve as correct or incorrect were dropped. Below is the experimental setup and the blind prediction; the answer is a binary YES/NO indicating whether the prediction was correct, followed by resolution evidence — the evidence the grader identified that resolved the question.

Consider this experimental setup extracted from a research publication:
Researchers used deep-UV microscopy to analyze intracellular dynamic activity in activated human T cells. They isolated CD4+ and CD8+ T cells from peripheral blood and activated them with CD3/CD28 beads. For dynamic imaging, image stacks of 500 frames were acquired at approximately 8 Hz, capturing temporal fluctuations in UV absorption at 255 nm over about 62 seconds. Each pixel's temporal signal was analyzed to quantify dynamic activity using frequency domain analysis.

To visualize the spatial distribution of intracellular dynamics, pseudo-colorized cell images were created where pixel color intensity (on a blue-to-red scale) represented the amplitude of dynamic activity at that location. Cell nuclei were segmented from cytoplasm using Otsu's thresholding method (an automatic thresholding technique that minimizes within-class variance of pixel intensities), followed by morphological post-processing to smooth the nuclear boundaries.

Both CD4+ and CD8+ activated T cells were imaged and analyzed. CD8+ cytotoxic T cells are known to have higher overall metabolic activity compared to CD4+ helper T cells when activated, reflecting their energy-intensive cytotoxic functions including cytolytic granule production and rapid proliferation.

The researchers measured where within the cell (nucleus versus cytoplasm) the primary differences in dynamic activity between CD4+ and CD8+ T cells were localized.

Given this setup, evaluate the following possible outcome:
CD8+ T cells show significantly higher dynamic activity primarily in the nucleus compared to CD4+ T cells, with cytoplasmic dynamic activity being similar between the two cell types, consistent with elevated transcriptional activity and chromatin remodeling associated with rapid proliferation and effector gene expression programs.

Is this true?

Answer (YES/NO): NO